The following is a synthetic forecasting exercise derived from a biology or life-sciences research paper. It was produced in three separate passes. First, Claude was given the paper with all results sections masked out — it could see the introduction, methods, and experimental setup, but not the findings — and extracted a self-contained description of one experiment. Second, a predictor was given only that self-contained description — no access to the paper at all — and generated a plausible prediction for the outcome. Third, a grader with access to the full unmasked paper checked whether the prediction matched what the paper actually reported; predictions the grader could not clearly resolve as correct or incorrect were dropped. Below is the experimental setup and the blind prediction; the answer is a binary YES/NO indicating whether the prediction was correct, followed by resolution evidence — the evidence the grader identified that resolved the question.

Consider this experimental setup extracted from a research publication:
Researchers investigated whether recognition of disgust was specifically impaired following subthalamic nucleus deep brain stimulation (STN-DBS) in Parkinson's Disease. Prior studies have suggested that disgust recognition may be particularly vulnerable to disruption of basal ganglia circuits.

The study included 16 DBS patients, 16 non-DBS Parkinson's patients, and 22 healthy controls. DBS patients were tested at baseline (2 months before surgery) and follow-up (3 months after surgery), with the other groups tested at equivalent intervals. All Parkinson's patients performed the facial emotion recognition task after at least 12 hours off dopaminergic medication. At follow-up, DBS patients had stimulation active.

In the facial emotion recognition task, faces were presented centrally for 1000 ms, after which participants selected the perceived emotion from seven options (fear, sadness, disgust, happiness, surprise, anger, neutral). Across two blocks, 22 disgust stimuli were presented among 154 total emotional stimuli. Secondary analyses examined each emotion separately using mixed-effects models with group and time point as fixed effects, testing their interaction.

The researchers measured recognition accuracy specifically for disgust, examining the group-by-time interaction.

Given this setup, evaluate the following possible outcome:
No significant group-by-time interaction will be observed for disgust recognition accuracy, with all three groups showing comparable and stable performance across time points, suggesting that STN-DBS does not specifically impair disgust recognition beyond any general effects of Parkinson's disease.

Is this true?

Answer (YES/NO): NO